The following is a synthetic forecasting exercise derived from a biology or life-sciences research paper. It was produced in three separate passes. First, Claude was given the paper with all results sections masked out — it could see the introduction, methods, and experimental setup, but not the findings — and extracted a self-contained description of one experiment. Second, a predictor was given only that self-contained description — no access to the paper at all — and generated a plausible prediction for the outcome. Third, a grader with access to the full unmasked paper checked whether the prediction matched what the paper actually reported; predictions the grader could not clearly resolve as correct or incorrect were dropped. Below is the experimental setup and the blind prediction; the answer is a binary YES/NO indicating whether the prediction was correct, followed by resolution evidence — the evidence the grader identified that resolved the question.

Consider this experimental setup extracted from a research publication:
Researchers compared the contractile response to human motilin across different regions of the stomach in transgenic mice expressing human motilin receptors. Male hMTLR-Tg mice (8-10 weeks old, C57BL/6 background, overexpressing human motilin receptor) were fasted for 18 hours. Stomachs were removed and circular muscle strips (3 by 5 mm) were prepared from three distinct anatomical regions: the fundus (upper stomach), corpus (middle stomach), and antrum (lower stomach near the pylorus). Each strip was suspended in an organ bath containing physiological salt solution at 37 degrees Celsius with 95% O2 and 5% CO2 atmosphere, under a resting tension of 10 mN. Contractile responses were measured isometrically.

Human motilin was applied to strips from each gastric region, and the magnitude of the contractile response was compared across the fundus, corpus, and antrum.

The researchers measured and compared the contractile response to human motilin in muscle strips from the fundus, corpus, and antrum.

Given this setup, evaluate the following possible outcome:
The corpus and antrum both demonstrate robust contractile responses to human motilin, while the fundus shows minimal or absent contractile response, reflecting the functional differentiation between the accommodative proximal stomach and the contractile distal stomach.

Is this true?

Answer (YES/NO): NO